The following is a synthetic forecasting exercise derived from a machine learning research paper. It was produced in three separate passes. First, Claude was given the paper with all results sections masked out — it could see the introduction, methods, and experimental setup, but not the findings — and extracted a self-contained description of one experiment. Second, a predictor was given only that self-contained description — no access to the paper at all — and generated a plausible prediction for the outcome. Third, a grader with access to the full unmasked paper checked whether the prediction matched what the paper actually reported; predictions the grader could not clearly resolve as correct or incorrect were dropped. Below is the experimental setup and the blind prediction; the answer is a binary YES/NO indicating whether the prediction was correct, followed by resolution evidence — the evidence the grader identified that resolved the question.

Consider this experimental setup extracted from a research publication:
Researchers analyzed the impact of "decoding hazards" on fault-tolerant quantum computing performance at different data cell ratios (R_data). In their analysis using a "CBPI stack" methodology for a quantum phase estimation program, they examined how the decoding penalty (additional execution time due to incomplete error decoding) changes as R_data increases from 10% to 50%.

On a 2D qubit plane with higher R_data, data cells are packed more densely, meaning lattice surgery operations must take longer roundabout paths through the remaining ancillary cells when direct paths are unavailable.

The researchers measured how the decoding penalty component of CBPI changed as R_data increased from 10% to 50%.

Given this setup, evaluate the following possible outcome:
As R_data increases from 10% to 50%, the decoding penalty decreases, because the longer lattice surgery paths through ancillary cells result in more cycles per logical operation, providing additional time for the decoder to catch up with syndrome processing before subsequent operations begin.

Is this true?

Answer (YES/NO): NO